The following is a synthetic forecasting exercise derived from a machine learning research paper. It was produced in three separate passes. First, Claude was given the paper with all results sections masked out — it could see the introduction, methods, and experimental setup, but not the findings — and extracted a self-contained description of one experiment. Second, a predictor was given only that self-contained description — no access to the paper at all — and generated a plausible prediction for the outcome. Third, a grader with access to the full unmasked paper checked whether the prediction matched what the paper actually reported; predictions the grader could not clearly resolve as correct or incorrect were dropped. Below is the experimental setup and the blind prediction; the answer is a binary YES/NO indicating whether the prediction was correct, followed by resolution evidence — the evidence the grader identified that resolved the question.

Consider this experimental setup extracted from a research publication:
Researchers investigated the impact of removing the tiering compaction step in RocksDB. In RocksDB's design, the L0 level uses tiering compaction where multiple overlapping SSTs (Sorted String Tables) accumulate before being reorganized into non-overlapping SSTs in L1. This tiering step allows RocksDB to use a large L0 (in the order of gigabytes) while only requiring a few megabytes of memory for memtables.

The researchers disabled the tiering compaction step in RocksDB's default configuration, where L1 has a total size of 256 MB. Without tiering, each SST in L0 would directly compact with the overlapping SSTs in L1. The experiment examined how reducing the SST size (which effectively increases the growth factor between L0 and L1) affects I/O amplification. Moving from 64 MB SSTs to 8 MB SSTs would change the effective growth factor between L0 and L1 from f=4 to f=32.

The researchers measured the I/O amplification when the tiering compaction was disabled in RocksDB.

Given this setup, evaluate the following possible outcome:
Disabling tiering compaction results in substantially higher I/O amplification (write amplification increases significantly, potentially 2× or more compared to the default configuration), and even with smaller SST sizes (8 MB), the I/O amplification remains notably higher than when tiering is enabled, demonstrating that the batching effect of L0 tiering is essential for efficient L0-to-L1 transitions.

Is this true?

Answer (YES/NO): YES